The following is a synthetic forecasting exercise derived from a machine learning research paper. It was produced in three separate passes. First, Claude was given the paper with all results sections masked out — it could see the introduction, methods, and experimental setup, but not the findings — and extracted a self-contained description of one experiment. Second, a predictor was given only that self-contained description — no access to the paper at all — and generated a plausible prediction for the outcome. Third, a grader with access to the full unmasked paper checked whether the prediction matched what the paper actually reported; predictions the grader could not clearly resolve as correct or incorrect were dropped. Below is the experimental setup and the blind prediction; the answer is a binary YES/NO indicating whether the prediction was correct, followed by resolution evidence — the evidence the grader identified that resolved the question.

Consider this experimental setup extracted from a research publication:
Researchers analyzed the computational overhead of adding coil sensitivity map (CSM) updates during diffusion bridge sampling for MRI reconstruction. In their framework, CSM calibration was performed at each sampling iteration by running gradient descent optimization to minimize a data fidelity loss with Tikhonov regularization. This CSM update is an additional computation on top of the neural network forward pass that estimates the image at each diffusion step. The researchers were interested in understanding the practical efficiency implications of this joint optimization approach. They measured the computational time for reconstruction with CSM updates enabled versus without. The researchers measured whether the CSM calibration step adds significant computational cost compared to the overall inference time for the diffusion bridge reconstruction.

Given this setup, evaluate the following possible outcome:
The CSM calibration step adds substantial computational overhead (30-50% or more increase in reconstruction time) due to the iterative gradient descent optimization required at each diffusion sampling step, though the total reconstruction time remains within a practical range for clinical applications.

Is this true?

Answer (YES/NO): YES